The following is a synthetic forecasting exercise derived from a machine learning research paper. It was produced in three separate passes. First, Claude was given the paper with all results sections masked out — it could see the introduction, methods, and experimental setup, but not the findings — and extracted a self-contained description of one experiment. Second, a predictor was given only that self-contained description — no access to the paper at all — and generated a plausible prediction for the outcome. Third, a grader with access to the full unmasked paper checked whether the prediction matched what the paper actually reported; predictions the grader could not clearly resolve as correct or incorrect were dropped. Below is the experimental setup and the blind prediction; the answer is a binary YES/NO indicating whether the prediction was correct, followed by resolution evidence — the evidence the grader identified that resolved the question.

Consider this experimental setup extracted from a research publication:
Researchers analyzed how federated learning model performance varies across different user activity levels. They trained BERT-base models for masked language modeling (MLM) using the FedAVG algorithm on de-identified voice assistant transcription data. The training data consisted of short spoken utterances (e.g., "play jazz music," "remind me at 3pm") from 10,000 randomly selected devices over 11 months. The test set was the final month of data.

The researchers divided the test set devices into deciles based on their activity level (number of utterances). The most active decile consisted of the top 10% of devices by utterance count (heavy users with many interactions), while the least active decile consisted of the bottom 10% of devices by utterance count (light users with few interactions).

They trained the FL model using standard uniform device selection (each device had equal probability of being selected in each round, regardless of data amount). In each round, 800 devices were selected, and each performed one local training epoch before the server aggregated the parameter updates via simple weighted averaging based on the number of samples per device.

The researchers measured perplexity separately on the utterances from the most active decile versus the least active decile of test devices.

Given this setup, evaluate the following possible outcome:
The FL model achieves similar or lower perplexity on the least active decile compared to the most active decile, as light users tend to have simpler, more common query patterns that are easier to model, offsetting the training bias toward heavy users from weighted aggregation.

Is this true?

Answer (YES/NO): NO